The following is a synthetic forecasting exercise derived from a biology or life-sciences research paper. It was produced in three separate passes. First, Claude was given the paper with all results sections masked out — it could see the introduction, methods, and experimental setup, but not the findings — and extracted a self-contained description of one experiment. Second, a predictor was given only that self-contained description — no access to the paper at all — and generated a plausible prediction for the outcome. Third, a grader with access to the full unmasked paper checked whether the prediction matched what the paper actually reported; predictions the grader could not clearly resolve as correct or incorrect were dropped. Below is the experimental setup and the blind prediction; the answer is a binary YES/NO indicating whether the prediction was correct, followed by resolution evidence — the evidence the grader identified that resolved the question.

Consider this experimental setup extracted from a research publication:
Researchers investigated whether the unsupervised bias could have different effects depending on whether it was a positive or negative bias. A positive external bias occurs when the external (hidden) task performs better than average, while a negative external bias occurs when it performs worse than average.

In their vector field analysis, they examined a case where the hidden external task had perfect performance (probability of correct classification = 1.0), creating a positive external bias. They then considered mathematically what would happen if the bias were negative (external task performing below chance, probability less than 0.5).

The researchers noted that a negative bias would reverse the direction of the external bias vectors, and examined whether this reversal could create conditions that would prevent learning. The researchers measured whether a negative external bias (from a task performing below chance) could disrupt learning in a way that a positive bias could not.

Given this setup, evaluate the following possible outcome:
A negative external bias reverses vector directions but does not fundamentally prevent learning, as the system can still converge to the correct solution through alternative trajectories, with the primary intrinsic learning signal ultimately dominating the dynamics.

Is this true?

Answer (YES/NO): YES